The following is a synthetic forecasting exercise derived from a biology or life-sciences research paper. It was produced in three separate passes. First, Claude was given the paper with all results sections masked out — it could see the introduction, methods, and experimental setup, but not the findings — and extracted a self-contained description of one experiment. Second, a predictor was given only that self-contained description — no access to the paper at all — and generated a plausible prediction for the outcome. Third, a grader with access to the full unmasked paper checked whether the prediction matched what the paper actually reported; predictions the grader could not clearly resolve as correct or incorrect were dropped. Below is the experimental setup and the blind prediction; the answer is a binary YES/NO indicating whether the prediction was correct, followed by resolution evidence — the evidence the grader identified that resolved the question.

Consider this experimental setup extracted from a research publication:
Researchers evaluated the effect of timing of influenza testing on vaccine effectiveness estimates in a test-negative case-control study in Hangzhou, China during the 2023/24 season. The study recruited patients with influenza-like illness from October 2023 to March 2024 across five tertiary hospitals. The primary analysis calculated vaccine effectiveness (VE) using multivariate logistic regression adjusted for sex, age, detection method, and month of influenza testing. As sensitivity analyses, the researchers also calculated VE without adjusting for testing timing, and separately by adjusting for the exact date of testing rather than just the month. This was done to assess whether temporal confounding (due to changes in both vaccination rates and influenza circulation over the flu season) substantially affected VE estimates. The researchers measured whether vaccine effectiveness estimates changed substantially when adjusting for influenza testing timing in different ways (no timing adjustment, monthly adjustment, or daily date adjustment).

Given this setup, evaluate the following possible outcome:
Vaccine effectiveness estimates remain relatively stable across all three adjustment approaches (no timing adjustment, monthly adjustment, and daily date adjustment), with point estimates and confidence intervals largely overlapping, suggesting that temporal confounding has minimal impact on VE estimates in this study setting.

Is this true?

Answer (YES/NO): YES